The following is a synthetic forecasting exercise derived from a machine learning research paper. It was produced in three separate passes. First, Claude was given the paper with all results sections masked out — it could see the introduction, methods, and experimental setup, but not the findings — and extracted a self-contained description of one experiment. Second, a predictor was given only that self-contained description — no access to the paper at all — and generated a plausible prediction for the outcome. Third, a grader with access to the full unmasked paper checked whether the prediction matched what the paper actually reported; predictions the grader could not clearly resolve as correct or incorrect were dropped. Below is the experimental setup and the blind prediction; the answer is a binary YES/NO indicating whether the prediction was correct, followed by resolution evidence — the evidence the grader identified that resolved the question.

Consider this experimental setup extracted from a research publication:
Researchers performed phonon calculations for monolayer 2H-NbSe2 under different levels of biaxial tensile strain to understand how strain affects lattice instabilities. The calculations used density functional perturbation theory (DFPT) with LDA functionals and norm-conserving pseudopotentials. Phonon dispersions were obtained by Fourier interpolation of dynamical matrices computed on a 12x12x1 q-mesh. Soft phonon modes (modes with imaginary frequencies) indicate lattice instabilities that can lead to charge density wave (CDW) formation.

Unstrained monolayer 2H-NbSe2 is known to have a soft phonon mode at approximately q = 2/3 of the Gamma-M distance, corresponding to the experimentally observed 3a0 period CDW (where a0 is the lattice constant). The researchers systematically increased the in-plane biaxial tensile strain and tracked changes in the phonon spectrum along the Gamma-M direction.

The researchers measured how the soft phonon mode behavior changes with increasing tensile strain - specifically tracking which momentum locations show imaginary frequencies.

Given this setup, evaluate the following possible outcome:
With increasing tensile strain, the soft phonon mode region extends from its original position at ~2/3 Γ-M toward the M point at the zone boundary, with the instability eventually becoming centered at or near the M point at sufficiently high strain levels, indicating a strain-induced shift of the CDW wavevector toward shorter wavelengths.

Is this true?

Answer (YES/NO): YES